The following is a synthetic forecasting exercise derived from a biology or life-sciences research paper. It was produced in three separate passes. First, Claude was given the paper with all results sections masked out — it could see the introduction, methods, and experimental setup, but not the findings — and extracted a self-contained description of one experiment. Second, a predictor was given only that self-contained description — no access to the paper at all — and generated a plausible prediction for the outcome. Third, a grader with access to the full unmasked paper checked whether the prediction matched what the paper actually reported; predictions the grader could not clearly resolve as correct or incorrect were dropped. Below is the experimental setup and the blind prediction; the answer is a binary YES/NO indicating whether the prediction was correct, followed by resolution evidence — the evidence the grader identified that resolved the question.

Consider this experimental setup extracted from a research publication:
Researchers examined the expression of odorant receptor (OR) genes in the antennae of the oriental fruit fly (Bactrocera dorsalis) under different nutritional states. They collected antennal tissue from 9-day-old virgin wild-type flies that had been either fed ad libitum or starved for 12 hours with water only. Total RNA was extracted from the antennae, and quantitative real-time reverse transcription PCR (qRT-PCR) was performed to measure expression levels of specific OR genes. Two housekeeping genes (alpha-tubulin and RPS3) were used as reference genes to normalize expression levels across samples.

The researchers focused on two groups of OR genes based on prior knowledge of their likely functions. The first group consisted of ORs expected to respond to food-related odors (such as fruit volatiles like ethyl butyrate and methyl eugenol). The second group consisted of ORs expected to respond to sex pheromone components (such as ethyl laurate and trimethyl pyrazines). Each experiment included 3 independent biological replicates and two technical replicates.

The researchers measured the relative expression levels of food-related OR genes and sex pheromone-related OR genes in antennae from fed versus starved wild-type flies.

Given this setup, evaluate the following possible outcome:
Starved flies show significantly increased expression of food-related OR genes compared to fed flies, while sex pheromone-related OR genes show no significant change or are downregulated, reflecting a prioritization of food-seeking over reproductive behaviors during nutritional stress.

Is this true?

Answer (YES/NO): YES